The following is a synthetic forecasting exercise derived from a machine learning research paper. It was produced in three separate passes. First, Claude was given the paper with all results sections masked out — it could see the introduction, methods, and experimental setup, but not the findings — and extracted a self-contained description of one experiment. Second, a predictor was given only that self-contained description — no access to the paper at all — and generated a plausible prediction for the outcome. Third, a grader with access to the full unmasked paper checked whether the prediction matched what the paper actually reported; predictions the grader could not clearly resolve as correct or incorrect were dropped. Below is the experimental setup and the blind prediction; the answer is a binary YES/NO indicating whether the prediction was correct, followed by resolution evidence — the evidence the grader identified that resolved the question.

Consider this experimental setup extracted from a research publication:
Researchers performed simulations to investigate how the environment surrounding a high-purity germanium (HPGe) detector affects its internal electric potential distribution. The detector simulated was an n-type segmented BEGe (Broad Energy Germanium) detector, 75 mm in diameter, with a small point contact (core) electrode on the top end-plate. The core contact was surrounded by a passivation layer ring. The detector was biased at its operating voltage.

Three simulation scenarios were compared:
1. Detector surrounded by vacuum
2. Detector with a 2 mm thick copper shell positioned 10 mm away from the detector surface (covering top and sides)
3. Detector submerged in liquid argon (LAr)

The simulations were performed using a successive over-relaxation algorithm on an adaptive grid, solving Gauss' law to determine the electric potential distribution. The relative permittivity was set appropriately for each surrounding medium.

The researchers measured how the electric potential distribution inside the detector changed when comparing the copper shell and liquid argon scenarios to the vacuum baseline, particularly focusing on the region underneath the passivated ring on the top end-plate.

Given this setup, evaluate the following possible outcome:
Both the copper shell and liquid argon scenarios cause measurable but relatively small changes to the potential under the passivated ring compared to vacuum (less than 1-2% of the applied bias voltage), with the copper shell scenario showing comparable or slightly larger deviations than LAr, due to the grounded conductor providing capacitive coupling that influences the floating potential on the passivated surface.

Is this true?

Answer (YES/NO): NO